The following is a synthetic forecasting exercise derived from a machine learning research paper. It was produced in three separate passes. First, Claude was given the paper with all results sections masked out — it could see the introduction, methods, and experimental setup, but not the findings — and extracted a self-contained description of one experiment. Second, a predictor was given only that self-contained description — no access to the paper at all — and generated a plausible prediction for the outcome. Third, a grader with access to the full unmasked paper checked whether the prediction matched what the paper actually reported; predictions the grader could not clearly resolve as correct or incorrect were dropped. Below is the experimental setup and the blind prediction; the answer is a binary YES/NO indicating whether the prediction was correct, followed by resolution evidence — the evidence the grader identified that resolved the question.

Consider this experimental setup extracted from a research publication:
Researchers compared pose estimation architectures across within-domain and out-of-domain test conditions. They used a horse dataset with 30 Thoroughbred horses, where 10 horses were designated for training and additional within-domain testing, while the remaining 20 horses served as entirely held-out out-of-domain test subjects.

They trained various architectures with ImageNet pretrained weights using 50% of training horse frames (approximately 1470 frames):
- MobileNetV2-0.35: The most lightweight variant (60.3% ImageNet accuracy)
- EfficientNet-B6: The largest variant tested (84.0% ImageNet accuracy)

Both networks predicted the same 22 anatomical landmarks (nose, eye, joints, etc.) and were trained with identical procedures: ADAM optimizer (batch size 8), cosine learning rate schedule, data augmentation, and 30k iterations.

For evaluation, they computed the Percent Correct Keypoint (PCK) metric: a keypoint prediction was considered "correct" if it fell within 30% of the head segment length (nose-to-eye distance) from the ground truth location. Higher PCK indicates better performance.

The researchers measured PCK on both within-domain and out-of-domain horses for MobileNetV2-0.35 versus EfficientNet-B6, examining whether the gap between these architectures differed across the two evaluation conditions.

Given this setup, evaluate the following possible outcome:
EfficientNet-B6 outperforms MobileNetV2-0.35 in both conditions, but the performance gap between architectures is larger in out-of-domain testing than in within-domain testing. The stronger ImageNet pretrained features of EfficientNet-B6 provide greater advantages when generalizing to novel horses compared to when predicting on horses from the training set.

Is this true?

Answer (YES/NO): YES